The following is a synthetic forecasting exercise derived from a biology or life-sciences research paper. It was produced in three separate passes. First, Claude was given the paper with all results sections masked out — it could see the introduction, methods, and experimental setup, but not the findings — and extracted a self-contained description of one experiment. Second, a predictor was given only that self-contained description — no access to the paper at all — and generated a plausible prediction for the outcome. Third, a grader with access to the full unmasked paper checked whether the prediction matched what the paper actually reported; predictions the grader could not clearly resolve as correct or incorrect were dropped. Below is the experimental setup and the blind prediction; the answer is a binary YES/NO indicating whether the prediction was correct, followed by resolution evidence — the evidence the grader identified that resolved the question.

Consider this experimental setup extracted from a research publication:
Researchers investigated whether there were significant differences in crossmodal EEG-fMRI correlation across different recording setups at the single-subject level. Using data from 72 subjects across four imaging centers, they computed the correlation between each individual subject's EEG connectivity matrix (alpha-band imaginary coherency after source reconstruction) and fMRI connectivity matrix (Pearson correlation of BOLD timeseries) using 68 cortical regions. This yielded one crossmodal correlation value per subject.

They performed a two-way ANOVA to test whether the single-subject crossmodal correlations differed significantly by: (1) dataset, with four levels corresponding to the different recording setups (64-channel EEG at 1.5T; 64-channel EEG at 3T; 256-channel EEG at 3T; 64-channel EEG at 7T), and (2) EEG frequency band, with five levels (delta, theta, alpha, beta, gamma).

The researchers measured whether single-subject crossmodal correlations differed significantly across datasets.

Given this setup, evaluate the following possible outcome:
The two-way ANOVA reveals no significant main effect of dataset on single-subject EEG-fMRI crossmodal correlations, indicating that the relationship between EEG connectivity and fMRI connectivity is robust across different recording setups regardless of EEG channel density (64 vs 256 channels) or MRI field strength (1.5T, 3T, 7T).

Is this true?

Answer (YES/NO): NO